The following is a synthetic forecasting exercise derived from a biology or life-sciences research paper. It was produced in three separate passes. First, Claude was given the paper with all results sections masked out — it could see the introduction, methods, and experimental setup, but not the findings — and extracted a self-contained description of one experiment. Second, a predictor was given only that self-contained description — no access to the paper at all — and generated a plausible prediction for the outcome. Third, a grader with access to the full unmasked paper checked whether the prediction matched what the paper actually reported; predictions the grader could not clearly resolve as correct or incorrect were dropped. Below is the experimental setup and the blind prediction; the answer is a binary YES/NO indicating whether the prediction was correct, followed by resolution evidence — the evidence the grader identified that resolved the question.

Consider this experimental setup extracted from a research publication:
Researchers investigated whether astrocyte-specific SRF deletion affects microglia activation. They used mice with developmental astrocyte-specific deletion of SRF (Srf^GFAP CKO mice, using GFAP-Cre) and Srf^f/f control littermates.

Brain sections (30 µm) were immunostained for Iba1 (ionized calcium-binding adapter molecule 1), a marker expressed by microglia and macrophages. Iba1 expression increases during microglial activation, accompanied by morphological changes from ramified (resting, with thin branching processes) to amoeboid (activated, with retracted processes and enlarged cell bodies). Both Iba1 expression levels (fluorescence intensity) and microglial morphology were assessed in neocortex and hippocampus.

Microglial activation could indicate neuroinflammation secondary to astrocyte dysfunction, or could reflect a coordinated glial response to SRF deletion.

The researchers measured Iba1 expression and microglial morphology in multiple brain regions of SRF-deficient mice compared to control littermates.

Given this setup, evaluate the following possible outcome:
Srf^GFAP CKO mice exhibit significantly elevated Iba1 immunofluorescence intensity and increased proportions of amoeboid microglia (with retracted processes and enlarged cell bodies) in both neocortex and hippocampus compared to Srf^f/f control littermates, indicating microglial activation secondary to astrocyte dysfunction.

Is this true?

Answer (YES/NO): NO